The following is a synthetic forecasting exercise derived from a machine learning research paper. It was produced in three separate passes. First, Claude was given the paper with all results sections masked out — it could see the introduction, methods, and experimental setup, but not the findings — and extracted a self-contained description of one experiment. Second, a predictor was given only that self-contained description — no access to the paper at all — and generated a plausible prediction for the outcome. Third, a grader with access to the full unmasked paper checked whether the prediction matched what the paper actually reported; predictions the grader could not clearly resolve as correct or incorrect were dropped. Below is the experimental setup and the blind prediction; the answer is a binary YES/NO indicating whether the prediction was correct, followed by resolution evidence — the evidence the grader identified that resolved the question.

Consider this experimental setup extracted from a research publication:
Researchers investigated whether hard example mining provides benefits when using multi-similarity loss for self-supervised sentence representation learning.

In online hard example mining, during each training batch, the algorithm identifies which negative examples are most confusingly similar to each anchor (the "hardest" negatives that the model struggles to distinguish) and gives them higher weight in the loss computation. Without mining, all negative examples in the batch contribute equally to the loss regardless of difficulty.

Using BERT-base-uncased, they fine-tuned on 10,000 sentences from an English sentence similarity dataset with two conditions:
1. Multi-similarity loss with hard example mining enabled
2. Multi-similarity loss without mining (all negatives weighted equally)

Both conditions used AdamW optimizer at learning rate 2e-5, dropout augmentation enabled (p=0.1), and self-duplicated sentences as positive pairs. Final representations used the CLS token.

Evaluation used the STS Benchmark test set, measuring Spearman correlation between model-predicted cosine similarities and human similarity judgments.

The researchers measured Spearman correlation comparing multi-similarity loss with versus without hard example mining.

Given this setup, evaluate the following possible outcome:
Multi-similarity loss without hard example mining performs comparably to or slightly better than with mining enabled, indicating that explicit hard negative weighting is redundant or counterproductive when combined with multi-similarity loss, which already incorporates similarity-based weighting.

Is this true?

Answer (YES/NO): NO